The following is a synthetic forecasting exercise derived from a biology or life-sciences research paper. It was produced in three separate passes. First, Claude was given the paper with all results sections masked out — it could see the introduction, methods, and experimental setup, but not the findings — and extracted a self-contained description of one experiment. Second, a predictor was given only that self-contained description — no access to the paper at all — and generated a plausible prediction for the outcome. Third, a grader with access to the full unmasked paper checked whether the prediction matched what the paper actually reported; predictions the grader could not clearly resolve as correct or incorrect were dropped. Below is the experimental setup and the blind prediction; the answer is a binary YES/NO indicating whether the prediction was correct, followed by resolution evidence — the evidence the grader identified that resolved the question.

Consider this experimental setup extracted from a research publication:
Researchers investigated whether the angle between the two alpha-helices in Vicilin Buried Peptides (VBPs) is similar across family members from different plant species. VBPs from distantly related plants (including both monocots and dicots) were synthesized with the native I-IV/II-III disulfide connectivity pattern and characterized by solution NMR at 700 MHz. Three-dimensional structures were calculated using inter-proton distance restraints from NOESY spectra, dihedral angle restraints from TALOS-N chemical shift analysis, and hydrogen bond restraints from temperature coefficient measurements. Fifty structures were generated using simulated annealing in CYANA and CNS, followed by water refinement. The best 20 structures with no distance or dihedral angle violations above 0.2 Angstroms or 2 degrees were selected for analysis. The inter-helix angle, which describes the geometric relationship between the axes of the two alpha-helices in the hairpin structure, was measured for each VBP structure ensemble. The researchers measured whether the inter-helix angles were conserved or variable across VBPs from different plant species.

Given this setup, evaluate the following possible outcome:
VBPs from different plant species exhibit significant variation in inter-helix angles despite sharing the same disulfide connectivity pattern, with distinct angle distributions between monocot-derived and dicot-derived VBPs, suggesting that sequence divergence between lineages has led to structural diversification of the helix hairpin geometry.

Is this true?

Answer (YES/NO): NO